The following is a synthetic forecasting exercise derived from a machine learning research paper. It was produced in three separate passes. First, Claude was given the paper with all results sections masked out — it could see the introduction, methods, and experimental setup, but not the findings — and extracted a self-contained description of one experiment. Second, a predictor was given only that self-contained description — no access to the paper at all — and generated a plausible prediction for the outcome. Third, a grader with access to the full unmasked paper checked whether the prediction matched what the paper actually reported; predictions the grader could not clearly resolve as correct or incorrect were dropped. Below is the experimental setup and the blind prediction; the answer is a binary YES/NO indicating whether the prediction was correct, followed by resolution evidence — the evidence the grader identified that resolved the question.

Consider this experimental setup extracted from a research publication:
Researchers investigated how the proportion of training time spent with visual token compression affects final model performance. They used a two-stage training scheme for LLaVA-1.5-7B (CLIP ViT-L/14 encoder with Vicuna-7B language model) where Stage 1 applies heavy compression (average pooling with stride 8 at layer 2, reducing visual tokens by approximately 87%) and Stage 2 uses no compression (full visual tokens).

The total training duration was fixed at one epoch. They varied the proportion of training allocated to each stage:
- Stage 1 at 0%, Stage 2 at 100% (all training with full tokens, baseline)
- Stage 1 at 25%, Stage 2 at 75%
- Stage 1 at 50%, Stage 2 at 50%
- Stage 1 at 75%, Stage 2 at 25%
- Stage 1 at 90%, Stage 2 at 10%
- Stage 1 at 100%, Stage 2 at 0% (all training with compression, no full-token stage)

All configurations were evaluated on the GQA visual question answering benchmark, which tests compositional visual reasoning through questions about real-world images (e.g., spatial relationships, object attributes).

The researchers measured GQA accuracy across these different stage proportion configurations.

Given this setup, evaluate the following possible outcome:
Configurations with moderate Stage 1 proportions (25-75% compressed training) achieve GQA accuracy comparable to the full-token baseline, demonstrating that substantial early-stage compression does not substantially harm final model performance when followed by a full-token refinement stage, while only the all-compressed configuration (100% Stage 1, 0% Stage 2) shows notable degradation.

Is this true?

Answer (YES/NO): NO